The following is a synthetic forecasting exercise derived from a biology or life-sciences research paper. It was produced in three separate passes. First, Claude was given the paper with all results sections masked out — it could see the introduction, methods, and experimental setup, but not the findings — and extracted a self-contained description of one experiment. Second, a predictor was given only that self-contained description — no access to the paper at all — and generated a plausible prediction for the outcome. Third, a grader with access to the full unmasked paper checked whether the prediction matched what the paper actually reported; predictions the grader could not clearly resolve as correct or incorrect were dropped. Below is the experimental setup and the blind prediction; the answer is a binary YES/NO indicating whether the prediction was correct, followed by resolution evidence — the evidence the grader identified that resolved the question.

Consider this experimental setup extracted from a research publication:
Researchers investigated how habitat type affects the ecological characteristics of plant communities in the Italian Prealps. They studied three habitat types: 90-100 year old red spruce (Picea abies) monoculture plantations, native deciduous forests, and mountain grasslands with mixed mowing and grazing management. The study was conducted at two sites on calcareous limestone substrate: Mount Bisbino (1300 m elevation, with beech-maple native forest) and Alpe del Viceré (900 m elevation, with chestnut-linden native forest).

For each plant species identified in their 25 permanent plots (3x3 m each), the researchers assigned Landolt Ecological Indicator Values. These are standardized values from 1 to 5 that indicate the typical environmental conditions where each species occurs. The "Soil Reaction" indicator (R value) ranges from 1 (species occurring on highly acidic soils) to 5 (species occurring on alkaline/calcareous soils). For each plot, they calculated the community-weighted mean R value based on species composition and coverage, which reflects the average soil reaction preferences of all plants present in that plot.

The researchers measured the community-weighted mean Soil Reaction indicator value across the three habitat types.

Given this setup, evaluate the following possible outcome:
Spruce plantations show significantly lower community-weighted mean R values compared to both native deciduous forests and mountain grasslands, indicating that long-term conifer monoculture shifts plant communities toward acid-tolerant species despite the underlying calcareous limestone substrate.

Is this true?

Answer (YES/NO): NO